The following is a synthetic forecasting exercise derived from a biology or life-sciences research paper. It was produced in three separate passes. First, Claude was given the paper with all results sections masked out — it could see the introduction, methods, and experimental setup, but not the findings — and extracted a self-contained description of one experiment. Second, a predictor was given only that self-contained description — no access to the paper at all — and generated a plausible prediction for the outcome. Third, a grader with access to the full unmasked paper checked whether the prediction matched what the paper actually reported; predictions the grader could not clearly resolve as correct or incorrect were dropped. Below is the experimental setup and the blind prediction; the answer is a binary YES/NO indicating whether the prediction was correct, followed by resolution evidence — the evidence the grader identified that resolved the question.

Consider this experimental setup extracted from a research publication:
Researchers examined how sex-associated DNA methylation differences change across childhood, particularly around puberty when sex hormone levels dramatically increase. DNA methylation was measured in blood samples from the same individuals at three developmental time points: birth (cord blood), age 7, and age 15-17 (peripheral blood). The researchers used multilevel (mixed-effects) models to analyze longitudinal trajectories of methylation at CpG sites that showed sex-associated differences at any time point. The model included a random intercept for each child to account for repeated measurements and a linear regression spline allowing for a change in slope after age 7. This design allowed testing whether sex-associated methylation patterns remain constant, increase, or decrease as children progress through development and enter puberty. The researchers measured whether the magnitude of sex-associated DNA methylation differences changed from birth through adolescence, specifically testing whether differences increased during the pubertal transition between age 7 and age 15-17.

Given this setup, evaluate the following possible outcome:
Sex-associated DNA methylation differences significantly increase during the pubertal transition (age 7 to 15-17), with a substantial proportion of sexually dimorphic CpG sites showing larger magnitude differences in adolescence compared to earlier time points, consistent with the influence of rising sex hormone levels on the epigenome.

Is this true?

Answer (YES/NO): NO